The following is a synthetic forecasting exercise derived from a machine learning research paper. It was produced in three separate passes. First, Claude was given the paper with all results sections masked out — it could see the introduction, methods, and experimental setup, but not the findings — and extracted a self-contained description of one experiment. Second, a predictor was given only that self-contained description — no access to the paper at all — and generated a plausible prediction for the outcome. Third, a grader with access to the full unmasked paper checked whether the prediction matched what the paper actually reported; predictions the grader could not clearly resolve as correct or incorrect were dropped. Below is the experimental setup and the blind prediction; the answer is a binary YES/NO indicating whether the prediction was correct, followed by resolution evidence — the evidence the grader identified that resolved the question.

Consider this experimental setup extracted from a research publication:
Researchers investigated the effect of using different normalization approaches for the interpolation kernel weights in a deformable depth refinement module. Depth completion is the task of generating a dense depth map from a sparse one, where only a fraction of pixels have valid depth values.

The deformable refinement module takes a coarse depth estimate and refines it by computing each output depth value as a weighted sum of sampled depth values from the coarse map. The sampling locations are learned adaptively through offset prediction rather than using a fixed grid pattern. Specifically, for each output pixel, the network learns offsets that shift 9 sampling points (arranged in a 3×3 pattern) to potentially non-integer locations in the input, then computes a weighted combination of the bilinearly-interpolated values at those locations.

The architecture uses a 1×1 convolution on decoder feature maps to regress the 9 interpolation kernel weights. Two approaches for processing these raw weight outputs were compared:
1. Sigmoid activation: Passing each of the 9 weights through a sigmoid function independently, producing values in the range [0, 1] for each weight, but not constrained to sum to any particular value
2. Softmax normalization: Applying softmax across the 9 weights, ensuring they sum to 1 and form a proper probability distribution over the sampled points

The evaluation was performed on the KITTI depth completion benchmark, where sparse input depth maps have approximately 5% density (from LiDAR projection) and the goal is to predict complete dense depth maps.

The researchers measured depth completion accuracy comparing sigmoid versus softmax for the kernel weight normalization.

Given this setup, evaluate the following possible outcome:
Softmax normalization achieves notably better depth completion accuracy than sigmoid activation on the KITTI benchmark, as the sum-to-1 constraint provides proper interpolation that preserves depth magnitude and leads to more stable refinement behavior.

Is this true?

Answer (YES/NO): NO